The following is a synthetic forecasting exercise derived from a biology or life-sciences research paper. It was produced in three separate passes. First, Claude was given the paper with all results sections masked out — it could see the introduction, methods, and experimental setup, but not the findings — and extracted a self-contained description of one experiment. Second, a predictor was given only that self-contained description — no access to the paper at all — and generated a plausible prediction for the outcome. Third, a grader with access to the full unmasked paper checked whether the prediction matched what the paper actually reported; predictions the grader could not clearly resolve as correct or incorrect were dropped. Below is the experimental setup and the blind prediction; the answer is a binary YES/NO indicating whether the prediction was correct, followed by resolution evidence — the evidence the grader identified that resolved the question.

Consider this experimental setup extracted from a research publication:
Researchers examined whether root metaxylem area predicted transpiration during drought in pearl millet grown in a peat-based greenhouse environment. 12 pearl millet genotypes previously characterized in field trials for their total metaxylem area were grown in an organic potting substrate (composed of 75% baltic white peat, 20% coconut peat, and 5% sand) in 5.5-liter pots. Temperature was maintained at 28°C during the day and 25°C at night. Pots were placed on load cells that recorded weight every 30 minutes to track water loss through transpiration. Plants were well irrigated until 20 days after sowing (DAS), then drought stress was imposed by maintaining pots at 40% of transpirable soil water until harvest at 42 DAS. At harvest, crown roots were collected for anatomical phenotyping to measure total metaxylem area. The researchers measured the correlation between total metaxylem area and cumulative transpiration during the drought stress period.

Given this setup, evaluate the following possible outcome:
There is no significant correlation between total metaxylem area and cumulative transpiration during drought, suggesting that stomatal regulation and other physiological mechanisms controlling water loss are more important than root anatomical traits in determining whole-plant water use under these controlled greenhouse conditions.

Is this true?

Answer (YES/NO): YES